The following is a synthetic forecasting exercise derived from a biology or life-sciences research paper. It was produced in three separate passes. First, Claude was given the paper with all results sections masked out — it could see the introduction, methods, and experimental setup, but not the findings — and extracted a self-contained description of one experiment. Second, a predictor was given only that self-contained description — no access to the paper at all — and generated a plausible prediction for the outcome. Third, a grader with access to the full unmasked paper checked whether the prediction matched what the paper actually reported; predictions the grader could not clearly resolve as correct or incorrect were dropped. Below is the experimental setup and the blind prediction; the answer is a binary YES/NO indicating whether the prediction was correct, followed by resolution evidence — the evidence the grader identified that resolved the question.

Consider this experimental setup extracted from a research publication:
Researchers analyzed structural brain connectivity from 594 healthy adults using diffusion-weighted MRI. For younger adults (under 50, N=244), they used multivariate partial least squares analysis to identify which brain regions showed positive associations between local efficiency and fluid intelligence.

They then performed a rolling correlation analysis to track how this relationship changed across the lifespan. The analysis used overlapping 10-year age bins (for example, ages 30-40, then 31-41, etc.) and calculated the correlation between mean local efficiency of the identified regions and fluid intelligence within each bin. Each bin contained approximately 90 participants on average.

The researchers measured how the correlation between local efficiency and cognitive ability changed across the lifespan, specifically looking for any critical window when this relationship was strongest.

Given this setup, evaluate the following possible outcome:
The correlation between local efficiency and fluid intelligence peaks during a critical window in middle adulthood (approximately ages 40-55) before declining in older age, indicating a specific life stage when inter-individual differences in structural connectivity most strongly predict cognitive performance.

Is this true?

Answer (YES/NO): NO